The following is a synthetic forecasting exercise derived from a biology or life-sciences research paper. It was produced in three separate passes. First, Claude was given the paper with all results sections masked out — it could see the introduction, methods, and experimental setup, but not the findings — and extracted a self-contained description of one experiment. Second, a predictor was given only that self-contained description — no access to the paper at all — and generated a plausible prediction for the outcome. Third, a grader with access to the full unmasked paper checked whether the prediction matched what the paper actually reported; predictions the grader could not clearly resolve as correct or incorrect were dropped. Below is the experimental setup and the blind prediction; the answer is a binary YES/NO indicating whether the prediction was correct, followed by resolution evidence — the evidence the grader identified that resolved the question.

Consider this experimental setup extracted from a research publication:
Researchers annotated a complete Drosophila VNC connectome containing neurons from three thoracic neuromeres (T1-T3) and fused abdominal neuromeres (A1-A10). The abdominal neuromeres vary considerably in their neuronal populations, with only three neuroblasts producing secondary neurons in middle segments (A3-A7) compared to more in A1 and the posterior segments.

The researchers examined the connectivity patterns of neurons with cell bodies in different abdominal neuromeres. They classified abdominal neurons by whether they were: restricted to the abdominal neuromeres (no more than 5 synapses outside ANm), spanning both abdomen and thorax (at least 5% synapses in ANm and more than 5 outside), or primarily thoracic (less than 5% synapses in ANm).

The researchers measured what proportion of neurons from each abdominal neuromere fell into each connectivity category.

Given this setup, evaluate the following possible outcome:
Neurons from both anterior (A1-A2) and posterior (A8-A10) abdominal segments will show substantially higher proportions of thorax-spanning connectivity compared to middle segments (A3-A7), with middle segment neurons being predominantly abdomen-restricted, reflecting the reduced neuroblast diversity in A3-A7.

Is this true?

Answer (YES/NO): NO